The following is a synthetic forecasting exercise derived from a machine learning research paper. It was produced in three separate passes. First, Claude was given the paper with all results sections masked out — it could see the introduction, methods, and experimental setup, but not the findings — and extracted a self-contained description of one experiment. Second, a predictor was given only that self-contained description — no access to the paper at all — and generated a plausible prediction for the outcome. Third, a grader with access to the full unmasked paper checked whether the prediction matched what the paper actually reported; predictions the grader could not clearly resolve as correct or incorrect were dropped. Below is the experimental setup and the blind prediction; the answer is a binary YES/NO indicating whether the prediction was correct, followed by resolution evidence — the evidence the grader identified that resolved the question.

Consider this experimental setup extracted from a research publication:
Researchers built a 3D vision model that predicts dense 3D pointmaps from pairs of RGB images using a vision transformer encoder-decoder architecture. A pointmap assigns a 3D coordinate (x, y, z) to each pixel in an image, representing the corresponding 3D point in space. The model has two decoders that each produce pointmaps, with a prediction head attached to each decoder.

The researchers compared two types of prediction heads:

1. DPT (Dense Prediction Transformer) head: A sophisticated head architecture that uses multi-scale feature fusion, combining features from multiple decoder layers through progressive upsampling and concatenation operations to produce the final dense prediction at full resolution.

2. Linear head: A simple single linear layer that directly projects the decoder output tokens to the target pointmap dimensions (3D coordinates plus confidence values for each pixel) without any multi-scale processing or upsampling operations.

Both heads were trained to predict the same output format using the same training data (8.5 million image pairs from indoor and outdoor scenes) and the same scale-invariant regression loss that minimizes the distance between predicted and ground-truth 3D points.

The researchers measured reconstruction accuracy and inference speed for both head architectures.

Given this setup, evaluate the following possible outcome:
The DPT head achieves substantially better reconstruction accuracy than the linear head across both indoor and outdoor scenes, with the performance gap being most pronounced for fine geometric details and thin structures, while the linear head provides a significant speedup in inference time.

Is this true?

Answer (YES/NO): NO